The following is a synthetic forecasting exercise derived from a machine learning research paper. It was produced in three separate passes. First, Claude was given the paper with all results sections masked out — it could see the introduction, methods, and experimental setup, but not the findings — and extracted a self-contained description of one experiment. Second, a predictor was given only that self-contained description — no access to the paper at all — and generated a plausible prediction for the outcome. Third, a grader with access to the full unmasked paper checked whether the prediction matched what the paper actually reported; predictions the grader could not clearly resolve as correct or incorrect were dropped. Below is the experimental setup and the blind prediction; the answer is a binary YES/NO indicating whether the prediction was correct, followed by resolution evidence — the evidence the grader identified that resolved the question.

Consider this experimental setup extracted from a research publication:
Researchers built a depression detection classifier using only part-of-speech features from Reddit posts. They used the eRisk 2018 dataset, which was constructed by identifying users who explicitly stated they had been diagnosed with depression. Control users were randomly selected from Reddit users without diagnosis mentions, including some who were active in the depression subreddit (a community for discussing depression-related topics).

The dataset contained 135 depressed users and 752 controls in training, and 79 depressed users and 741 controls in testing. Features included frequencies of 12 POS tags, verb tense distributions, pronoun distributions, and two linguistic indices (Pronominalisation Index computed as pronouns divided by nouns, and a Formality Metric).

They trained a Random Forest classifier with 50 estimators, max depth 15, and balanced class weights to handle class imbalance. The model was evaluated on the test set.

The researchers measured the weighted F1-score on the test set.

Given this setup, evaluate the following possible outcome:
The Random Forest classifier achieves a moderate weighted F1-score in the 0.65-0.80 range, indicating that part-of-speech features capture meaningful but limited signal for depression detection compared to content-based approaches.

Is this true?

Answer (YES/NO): YES